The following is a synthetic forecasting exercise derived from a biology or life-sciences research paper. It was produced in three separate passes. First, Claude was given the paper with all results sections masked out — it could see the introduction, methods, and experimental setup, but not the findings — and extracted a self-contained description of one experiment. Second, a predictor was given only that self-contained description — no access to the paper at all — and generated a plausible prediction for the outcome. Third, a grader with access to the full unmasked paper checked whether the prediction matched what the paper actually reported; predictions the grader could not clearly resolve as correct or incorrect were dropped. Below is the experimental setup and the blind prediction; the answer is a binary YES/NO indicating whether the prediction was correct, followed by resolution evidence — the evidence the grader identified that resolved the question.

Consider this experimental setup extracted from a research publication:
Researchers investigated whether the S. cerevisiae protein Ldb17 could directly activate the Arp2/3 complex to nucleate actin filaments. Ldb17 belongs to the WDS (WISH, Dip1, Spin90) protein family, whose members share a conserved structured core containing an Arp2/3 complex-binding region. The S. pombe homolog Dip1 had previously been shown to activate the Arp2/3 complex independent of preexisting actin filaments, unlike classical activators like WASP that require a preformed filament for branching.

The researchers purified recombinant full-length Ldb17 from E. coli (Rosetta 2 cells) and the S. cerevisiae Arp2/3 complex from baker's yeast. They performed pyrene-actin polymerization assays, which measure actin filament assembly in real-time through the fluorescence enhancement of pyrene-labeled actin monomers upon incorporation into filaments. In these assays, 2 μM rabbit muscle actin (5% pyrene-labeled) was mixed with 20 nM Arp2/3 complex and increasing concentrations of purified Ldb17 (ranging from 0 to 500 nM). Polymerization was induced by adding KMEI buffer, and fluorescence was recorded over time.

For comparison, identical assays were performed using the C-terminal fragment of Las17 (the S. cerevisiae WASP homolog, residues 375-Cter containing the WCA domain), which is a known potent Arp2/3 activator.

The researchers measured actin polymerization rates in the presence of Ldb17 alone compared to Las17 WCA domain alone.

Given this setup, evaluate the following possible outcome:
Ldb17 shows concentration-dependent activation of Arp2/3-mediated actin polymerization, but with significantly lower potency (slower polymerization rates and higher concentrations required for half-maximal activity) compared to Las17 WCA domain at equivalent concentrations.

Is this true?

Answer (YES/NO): NO